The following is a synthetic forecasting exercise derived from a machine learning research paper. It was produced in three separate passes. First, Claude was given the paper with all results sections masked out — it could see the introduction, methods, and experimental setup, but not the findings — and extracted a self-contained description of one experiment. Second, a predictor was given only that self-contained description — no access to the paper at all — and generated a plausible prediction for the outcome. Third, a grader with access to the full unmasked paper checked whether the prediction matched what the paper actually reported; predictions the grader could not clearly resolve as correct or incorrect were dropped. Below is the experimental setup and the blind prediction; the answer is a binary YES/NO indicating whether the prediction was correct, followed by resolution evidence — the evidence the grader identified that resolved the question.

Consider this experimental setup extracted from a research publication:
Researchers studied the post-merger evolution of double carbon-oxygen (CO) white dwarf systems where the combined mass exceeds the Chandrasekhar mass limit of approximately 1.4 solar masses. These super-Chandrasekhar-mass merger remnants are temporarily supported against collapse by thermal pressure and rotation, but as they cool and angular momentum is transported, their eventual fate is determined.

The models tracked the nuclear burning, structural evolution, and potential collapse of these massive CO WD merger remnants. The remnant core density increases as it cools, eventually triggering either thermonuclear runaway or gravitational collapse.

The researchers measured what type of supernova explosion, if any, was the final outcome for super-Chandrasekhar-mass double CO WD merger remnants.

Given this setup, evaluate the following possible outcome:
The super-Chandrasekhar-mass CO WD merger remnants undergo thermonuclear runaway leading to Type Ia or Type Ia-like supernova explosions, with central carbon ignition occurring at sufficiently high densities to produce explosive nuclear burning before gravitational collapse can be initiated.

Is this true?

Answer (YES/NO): NO